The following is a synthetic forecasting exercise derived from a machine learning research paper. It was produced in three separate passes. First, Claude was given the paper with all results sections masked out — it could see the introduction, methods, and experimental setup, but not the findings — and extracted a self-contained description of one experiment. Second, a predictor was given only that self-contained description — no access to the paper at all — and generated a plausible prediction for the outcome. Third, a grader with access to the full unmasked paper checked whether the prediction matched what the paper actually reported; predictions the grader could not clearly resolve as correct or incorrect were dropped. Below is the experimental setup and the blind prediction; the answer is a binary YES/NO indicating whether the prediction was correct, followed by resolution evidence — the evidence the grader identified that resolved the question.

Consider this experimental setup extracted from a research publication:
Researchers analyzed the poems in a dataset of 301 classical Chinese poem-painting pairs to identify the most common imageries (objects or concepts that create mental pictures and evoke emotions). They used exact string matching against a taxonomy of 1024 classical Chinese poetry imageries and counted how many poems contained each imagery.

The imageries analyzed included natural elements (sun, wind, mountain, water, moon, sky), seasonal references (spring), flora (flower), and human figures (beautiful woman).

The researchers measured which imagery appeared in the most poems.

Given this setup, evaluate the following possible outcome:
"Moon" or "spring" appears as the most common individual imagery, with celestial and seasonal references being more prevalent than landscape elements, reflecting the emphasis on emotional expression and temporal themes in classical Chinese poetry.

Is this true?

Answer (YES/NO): NO